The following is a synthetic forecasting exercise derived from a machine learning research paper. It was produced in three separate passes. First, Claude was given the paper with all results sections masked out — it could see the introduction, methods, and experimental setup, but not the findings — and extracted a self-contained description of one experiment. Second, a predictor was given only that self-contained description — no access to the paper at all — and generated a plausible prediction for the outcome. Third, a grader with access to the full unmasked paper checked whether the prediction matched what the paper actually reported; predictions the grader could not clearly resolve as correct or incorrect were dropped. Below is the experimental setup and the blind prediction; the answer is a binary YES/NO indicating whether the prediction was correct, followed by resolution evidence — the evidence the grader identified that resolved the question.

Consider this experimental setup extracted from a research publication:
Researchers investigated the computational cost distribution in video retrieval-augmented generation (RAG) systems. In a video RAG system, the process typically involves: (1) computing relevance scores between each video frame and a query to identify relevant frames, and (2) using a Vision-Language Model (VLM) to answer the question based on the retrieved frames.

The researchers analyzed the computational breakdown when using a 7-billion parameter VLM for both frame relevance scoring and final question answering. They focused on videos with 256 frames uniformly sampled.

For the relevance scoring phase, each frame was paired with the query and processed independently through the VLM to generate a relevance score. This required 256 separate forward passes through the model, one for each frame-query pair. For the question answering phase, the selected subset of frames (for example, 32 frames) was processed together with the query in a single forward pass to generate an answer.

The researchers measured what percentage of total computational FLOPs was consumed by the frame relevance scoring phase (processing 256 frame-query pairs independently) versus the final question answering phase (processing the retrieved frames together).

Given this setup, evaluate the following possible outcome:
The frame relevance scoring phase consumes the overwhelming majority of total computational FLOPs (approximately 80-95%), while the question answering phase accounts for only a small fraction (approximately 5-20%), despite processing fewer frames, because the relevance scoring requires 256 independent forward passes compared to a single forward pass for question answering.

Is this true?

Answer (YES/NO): YES